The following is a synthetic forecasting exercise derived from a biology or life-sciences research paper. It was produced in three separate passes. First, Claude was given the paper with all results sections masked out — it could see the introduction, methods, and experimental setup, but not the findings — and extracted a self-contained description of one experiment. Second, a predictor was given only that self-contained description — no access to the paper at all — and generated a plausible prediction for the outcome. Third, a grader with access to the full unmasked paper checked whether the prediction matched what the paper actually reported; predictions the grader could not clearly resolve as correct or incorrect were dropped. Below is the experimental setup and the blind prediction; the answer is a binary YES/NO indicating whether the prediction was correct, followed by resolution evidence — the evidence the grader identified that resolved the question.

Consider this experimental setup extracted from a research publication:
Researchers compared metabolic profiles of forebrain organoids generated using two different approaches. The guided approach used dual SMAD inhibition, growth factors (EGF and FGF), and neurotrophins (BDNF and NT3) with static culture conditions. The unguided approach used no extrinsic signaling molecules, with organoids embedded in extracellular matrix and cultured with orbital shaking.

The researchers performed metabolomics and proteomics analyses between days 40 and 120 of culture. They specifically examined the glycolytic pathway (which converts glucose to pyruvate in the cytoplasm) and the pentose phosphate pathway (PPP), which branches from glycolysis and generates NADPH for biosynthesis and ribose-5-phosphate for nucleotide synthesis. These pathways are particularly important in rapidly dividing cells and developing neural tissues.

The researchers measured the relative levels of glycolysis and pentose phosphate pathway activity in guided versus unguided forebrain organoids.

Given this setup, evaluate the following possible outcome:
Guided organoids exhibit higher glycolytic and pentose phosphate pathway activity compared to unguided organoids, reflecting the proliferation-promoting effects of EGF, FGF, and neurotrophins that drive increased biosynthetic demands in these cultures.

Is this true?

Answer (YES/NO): YES